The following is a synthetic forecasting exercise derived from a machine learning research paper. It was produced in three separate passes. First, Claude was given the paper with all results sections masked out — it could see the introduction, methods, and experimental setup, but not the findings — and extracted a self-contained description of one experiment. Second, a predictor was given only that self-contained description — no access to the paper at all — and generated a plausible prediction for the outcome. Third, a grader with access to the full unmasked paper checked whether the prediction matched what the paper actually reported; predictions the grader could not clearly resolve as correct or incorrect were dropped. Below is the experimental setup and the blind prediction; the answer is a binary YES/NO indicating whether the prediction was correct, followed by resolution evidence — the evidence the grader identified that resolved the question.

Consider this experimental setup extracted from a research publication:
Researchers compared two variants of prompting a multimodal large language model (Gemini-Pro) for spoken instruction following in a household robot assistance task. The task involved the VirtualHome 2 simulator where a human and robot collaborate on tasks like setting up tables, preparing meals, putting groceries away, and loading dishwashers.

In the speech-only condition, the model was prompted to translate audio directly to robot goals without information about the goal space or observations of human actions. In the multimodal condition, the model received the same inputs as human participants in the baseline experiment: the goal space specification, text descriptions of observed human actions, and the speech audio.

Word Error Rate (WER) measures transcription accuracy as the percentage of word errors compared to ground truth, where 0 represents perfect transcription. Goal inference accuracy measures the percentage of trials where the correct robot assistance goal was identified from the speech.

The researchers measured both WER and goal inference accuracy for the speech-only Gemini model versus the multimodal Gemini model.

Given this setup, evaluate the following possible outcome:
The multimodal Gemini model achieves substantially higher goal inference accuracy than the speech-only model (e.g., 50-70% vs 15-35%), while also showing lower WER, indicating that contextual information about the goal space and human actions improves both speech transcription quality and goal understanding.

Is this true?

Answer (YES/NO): NO